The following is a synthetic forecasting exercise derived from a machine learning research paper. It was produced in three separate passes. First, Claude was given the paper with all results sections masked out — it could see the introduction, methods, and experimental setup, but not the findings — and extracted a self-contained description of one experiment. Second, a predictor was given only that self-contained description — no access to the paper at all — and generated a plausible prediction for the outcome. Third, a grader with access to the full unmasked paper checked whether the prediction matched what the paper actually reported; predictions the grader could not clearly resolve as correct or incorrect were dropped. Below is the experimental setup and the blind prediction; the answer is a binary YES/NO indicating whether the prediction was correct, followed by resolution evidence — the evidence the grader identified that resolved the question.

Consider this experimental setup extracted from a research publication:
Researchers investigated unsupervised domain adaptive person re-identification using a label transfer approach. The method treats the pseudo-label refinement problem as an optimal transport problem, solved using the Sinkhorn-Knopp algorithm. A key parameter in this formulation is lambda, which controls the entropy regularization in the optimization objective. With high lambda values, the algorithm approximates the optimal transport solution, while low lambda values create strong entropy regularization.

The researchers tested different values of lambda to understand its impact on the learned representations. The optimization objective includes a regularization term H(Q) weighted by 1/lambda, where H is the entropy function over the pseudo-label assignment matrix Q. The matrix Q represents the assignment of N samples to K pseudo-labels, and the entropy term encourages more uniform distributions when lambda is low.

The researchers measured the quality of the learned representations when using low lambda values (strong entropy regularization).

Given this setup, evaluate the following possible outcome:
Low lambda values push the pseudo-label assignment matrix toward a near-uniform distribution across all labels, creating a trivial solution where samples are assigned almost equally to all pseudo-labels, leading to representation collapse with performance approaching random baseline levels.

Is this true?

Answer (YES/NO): YES